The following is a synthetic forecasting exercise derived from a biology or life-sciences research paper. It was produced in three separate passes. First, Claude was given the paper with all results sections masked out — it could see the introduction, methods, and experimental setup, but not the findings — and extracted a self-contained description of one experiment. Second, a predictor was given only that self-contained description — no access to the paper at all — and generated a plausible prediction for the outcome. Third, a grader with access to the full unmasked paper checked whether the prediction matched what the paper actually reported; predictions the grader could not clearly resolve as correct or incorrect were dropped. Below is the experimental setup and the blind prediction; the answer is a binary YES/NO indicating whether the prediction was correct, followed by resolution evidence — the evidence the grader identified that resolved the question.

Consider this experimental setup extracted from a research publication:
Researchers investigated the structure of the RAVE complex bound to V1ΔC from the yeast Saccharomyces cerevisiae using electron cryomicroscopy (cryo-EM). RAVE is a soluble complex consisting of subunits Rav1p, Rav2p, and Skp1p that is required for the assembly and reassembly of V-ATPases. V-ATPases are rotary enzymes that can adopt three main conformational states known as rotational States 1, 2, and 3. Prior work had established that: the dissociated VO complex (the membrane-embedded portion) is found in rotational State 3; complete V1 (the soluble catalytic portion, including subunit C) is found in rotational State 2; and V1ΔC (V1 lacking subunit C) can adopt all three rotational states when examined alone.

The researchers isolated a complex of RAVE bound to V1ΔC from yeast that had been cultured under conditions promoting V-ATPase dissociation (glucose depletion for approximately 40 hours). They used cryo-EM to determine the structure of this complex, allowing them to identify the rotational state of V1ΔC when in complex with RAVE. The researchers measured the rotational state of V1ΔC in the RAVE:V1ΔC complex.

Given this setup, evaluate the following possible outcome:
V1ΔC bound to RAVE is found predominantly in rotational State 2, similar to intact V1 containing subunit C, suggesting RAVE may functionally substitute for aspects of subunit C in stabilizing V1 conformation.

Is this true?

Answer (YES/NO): NO